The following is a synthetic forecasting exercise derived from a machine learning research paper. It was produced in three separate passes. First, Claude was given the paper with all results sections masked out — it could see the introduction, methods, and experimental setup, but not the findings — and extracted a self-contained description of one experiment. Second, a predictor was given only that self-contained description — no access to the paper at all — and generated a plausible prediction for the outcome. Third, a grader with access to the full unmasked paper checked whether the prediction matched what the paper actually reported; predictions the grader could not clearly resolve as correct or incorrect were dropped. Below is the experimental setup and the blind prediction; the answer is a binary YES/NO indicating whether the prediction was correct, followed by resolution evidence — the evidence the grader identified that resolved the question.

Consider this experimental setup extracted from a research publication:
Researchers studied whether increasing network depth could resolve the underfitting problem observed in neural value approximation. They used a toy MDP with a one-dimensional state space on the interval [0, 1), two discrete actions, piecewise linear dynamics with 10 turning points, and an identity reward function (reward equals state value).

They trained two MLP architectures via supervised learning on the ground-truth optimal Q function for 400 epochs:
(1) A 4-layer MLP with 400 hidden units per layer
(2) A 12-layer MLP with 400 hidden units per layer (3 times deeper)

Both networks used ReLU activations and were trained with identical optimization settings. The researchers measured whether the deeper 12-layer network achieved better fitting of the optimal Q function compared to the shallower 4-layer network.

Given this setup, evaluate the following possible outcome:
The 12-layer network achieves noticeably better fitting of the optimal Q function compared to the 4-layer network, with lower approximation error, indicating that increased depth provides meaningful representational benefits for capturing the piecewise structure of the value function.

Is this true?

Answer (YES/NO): NO